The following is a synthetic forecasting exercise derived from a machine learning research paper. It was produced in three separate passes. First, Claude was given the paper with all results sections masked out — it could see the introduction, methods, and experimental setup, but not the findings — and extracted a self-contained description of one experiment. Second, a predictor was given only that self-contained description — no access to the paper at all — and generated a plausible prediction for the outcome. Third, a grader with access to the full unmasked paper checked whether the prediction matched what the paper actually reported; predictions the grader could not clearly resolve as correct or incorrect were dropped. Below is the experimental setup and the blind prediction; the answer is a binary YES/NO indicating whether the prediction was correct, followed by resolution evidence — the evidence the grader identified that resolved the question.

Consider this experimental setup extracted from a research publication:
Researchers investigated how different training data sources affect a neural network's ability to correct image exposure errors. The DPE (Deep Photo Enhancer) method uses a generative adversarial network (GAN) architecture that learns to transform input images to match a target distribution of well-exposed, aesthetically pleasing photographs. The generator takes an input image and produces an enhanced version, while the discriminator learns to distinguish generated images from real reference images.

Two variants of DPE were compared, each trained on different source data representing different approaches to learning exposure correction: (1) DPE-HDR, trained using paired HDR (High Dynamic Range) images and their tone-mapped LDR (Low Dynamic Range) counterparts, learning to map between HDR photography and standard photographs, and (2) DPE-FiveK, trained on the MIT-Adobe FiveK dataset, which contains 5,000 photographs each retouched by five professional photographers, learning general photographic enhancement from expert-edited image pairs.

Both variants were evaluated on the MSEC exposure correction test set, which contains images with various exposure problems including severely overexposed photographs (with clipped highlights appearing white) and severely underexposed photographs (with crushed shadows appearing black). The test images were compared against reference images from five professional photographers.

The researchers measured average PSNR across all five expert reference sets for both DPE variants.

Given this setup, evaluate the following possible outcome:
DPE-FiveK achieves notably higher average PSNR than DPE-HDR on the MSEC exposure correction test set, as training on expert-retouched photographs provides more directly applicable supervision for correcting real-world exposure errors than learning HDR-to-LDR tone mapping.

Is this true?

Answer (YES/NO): YES